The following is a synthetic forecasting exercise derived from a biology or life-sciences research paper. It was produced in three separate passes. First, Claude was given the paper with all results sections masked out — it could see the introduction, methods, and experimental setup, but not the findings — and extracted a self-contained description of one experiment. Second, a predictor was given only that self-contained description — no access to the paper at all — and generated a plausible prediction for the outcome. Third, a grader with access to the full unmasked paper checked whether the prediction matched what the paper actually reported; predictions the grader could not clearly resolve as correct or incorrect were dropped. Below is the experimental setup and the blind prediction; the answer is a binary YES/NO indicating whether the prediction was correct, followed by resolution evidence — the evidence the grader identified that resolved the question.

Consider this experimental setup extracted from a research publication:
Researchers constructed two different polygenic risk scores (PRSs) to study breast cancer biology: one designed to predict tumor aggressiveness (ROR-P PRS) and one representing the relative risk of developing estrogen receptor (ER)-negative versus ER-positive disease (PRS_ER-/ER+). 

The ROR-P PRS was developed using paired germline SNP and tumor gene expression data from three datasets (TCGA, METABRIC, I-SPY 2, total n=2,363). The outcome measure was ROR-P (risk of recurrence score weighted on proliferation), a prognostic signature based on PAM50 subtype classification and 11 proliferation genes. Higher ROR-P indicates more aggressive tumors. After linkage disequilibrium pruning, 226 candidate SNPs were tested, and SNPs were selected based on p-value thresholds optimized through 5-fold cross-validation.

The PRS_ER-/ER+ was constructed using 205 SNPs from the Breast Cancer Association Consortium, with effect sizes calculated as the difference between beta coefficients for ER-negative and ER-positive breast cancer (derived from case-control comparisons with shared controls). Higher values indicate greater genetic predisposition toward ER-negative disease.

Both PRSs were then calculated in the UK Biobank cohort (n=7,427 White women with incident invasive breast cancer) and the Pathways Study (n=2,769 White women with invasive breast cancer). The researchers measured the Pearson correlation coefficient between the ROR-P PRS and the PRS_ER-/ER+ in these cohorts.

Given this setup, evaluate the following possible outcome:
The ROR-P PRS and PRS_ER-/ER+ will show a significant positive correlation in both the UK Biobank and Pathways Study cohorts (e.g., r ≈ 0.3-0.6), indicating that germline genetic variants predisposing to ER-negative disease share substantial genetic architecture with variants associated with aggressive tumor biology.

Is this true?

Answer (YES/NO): YES